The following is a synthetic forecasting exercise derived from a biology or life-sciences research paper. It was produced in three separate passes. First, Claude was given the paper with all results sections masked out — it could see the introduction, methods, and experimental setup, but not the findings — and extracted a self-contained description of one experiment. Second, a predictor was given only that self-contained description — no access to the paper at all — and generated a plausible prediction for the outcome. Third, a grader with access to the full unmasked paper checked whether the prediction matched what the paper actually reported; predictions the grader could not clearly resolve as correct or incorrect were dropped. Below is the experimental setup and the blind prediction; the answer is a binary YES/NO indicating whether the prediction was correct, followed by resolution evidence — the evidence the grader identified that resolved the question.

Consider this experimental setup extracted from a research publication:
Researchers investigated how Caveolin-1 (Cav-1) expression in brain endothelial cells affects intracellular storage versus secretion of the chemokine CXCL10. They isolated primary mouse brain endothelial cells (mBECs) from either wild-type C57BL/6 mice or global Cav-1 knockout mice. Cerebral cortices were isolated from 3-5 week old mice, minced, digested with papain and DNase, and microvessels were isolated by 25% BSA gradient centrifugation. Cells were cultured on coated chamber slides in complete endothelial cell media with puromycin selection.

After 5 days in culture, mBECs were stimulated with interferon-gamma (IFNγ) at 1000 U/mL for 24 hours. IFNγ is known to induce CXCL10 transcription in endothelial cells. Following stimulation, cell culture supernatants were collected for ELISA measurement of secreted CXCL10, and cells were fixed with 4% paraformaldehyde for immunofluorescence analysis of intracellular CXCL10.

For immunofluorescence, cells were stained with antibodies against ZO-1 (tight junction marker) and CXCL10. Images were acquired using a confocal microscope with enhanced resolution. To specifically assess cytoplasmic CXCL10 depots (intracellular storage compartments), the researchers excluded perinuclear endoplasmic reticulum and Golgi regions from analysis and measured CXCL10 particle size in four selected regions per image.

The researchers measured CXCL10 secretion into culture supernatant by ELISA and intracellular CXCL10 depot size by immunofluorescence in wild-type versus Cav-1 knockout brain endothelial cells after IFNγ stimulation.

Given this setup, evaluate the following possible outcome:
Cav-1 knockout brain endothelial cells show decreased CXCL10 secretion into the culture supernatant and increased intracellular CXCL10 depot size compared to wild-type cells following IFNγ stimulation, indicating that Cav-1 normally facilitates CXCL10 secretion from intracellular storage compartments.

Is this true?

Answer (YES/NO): NO